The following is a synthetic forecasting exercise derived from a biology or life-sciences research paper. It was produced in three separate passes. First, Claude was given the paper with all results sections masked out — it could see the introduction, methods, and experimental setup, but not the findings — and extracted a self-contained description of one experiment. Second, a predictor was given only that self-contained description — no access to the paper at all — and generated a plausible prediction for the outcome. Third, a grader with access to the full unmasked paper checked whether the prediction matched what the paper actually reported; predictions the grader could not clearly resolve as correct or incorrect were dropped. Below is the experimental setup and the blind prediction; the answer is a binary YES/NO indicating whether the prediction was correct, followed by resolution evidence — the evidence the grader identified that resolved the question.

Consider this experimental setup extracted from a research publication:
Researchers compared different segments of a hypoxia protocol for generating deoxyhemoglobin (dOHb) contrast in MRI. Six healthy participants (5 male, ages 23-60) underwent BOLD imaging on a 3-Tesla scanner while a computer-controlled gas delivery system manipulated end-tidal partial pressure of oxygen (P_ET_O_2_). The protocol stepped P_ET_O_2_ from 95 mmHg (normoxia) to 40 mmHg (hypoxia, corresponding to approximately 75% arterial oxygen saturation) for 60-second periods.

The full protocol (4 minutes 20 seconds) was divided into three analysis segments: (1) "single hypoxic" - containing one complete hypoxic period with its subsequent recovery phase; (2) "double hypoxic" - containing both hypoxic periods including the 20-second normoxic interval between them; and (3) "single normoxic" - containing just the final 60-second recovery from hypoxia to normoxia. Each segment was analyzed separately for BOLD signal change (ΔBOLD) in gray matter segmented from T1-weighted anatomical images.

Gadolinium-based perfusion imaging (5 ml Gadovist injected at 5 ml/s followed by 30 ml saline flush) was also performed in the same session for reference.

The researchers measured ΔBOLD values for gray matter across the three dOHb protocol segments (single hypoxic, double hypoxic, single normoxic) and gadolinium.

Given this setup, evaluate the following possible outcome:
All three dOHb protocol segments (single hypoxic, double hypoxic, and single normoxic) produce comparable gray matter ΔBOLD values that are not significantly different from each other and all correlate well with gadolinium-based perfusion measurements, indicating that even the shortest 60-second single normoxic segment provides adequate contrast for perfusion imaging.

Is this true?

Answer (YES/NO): NO